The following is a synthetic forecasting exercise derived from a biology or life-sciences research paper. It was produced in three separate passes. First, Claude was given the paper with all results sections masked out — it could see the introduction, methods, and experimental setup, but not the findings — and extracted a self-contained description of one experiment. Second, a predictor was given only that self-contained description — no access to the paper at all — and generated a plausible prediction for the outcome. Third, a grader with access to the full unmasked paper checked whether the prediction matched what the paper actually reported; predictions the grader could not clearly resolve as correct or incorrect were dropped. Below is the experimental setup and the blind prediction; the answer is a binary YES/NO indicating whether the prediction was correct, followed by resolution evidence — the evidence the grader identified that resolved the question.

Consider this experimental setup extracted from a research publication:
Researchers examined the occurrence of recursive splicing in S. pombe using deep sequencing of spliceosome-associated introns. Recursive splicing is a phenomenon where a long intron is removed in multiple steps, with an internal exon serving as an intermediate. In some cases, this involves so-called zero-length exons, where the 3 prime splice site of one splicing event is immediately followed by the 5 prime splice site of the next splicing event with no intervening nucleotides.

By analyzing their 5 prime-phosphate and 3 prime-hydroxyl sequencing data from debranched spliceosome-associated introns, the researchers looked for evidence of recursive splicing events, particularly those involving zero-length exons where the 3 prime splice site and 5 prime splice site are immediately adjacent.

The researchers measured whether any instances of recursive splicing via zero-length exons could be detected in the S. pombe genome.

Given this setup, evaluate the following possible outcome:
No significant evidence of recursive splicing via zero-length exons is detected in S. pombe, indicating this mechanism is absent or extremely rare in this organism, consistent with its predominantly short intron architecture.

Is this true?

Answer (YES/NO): NO